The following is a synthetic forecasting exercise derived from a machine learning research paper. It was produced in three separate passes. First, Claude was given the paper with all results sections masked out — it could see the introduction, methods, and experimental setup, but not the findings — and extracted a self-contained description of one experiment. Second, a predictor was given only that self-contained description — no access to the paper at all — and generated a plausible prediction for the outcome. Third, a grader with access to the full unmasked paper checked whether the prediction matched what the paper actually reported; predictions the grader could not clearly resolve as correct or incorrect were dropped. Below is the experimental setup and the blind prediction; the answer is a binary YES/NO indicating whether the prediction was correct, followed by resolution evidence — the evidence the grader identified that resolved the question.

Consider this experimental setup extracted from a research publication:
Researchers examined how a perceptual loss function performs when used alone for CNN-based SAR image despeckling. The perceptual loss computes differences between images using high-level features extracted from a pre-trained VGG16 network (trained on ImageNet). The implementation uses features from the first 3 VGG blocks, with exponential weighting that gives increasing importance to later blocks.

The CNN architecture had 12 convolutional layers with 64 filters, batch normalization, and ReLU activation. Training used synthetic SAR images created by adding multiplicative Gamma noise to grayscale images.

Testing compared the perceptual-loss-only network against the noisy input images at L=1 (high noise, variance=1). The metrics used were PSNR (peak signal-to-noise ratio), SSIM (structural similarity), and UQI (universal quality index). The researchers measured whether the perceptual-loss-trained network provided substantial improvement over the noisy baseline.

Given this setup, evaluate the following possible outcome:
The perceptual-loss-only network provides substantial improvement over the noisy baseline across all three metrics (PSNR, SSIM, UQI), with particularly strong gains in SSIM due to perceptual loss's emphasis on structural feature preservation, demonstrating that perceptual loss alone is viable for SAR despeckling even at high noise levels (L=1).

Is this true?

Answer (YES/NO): NO